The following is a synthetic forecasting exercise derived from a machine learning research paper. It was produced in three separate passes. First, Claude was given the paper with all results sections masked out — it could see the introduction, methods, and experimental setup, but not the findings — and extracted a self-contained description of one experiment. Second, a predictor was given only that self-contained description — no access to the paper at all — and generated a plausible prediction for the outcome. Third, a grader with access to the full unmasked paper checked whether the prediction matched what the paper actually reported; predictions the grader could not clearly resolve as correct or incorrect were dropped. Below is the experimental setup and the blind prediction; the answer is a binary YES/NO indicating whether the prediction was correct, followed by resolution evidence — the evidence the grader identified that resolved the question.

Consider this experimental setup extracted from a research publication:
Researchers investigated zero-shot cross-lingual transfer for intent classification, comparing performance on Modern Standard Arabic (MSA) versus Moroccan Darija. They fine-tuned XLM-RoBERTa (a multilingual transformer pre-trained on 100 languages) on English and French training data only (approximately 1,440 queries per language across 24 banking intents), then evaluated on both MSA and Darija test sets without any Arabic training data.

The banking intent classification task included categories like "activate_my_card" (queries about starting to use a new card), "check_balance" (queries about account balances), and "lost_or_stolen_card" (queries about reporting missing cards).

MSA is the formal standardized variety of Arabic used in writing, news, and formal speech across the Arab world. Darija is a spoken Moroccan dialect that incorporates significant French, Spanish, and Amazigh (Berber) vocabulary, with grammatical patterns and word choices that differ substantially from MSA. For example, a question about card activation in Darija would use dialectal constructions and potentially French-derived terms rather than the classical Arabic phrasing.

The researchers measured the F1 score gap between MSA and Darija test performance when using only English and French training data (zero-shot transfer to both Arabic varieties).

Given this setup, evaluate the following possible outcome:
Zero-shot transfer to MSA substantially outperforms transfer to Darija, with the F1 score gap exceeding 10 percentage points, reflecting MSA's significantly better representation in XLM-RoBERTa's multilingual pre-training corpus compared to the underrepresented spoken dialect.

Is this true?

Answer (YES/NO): YES